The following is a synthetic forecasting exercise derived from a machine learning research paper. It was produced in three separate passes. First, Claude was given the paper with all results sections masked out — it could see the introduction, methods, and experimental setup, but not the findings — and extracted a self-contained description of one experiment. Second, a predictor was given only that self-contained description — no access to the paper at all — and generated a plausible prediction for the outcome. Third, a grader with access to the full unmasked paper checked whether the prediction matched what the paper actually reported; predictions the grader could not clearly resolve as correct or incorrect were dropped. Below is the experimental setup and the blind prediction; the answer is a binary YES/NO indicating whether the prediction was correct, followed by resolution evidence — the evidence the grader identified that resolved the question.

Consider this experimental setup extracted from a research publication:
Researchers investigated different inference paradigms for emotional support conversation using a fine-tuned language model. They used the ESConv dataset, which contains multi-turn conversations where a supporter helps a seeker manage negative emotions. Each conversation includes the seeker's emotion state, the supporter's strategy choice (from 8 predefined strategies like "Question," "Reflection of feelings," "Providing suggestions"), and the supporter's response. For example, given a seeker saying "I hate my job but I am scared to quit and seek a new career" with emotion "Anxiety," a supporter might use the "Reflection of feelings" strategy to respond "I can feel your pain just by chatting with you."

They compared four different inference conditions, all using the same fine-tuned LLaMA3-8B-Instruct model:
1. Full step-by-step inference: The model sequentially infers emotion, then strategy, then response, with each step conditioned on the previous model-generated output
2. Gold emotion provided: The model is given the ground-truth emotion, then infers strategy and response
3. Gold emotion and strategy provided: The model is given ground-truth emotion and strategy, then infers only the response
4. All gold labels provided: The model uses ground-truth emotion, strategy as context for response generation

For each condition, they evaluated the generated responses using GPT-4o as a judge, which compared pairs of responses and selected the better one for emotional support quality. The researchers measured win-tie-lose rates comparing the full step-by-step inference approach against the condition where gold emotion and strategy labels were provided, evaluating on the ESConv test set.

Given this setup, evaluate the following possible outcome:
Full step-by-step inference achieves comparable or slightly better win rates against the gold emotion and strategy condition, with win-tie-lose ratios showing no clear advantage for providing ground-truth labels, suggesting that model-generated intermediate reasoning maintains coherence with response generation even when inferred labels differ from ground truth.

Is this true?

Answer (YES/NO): YES